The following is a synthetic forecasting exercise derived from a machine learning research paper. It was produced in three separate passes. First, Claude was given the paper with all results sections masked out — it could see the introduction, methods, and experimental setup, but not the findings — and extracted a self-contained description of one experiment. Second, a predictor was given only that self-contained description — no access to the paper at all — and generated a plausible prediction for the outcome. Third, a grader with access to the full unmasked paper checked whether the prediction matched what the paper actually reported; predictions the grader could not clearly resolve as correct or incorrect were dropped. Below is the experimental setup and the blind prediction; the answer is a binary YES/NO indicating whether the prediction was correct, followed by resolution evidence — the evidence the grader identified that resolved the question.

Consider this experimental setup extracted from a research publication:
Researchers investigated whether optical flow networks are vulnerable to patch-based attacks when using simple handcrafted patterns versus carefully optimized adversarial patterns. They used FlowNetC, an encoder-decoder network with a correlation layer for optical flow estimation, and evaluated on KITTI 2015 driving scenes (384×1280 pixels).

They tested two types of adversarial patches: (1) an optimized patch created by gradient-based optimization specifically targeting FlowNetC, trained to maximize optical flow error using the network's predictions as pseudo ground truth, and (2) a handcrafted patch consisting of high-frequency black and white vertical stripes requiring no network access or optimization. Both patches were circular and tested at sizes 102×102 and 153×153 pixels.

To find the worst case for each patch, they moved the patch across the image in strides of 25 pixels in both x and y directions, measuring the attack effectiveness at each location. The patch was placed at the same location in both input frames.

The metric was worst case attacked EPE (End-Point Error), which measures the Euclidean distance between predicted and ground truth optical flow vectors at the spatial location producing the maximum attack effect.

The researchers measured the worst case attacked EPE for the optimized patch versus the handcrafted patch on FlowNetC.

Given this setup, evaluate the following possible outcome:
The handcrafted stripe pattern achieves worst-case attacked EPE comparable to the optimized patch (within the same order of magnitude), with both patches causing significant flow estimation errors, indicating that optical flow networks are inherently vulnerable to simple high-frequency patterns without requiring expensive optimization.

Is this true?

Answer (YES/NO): YES